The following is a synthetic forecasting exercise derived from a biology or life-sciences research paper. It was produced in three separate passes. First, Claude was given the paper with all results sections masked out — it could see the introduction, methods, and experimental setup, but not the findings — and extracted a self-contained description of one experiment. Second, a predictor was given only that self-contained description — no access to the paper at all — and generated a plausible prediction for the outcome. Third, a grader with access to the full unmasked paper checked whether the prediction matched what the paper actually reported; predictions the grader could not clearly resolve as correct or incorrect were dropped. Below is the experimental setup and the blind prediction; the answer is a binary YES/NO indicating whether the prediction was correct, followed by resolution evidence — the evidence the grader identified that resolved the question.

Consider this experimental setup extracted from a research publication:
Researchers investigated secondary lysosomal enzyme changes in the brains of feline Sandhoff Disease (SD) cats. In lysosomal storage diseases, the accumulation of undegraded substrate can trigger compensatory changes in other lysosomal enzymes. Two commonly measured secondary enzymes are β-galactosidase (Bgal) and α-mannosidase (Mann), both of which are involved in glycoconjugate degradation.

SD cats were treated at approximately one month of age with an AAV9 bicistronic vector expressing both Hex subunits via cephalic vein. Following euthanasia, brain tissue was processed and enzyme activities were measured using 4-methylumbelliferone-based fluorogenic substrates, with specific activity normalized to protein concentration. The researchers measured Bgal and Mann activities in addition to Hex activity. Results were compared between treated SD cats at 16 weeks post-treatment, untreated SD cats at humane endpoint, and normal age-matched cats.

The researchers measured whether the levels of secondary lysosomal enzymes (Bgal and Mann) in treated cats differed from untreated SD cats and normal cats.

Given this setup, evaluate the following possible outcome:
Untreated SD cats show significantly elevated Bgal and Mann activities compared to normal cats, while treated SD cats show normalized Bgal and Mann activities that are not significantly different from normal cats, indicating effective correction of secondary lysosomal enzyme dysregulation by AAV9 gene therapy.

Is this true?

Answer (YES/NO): NO